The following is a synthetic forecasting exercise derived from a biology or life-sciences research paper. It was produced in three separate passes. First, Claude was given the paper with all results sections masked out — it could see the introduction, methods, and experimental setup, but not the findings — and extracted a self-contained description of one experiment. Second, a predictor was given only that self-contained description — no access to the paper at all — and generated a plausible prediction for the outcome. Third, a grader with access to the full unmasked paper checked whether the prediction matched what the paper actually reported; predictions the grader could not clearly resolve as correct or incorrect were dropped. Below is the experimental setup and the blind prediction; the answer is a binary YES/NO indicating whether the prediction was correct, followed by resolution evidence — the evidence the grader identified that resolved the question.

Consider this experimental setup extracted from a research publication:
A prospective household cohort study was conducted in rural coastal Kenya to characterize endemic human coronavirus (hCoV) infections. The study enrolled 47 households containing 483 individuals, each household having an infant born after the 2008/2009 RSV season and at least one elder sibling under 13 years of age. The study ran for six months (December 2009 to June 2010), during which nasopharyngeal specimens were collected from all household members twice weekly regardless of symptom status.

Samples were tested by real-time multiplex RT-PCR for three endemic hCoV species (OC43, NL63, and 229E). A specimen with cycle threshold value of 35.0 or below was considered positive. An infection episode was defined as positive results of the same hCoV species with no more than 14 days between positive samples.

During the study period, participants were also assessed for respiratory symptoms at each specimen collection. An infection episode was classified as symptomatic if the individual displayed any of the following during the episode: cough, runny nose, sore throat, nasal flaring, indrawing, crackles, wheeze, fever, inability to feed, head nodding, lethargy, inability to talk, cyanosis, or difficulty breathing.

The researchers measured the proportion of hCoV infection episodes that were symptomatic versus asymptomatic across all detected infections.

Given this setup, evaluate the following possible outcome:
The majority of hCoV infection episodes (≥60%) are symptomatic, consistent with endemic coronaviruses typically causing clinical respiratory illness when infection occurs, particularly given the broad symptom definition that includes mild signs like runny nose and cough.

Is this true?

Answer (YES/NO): NO